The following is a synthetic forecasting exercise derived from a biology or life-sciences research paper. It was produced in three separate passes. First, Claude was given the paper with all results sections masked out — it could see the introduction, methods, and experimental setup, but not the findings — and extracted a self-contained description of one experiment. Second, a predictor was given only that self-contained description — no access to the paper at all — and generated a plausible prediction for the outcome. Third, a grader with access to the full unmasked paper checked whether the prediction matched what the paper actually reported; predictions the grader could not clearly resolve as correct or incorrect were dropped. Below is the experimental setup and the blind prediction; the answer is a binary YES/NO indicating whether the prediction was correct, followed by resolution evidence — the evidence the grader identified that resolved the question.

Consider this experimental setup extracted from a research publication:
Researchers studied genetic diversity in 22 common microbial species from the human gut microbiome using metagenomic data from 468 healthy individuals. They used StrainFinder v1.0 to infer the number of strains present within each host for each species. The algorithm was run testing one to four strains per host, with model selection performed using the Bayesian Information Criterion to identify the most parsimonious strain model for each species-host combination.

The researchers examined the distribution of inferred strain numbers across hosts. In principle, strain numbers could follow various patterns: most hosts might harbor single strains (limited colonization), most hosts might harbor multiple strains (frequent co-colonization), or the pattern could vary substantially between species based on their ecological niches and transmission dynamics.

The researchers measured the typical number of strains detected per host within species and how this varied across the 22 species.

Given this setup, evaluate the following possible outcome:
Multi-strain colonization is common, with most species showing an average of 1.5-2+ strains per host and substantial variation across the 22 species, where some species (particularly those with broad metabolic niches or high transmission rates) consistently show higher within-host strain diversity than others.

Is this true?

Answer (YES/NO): NO